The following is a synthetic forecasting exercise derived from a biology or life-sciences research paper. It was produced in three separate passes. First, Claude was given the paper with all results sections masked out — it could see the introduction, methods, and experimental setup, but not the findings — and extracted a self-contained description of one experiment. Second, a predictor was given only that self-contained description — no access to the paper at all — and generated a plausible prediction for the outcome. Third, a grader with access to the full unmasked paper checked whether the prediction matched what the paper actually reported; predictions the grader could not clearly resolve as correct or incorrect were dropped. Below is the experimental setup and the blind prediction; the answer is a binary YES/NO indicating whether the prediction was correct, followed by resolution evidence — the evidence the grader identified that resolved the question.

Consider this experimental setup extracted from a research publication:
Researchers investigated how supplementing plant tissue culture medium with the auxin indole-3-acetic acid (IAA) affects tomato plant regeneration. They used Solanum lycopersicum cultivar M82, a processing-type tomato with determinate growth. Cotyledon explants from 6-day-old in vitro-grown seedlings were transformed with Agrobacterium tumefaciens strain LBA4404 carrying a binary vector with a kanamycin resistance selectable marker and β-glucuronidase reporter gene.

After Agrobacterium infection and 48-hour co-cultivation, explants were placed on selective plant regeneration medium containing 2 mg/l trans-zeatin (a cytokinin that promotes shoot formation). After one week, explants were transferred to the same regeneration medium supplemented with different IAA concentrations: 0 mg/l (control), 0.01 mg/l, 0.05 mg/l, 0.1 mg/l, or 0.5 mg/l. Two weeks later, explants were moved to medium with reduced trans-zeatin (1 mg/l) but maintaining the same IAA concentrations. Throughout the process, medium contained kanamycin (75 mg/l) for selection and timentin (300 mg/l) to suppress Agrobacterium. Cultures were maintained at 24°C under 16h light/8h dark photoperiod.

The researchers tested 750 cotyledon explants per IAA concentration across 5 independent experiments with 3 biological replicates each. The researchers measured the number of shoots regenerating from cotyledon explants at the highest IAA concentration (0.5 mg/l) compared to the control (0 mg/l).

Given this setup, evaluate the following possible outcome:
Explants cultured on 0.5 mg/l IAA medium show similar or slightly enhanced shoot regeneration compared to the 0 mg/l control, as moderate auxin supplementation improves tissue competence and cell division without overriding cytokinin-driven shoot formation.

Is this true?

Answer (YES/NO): NO